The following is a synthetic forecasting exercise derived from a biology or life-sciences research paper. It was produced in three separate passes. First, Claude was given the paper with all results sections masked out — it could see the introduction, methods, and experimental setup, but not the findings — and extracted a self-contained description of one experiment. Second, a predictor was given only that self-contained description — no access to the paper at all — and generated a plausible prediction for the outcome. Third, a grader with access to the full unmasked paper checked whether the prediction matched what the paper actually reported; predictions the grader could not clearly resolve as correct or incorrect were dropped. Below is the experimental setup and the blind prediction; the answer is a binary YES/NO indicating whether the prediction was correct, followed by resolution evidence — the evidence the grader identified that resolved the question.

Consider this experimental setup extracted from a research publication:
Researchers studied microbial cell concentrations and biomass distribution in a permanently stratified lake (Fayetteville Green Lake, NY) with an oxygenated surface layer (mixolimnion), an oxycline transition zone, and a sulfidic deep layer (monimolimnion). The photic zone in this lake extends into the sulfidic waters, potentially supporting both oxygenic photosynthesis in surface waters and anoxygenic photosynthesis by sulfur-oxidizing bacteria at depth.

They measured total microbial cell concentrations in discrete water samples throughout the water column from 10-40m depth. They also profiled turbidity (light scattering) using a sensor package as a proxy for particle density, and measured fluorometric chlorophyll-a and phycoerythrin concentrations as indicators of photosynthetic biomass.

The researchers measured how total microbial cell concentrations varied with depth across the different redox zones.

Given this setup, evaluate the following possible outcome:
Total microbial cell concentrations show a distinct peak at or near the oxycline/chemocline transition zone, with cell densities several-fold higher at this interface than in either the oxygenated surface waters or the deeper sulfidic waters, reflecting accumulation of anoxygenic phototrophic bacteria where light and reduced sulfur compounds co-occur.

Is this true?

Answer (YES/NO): YES